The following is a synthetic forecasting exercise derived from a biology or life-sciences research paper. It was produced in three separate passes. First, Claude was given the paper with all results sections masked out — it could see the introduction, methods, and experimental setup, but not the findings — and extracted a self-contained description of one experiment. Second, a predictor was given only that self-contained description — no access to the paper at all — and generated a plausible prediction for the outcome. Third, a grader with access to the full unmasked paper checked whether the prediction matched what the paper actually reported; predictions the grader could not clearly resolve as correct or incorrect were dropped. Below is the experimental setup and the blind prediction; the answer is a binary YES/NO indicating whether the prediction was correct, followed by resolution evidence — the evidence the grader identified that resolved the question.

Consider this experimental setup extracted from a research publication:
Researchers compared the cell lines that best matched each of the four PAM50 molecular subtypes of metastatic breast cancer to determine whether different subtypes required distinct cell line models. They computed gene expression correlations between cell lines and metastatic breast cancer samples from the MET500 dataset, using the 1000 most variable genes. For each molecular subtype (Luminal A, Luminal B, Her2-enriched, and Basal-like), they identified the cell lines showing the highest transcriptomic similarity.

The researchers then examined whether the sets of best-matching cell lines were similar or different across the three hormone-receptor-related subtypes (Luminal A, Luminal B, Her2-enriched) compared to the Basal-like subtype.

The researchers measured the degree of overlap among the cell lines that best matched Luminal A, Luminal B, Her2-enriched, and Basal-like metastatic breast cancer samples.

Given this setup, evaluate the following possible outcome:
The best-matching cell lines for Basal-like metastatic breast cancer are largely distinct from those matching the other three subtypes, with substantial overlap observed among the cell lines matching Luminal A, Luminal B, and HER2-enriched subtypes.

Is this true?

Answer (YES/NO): YES